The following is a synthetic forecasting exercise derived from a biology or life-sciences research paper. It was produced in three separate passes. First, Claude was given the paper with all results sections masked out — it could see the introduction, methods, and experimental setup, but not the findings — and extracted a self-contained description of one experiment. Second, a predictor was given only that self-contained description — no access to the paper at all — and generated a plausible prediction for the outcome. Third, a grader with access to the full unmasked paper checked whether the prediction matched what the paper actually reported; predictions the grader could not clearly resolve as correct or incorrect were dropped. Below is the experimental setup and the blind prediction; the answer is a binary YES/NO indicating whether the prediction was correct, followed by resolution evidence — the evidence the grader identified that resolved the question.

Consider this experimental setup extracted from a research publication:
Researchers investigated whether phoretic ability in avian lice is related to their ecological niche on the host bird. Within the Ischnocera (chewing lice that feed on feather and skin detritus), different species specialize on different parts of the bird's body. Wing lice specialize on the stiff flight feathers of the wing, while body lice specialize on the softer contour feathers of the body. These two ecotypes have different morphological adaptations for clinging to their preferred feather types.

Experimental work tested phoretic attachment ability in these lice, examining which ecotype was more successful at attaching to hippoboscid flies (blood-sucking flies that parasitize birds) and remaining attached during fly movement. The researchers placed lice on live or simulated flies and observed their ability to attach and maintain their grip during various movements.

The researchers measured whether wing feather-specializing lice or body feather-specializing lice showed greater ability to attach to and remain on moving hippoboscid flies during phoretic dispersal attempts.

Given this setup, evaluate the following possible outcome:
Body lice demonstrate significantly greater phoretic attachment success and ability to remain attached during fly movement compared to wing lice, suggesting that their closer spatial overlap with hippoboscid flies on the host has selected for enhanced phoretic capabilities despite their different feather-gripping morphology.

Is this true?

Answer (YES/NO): NO